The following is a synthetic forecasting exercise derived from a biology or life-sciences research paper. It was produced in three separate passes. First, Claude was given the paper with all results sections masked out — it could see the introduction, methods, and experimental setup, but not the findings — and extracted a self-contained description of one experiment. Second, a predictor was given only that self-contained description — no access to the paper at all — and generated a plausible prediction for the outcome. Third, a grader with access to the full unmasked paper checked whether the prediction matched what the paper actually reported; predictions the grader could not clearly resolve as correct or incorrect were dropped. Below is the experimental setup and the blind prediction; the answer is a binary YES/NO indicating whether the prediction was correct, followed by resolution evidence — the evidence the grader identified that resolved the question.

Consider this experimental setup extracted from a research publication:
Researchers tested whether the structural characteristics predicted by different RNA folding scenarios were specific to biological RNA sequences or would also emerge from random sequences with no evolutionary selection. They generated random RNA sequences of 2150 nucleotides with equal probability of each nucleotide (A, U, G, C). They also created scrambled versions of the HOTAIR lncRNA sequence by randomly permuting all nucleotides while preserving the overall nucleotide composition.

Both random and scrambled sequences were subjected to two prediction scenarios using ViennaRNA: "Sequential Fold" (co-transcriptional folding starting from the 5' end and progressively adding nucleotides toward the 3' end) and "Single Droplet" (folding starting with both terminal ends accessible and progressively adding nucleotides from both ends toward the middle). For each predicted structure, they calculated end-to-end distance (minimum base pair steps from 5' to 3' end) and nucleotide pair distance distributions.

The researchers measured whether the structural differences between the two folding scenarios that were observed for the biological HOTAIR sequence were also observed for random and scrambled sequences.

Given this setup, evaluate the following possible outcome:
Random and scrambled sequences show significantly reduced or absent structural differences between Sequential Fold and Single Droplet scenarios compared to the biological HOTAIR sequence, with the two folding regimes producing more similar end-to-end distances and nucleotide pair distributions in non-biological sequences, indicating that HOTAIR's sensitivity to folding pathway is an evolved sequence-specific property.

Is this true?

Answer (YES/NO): NO